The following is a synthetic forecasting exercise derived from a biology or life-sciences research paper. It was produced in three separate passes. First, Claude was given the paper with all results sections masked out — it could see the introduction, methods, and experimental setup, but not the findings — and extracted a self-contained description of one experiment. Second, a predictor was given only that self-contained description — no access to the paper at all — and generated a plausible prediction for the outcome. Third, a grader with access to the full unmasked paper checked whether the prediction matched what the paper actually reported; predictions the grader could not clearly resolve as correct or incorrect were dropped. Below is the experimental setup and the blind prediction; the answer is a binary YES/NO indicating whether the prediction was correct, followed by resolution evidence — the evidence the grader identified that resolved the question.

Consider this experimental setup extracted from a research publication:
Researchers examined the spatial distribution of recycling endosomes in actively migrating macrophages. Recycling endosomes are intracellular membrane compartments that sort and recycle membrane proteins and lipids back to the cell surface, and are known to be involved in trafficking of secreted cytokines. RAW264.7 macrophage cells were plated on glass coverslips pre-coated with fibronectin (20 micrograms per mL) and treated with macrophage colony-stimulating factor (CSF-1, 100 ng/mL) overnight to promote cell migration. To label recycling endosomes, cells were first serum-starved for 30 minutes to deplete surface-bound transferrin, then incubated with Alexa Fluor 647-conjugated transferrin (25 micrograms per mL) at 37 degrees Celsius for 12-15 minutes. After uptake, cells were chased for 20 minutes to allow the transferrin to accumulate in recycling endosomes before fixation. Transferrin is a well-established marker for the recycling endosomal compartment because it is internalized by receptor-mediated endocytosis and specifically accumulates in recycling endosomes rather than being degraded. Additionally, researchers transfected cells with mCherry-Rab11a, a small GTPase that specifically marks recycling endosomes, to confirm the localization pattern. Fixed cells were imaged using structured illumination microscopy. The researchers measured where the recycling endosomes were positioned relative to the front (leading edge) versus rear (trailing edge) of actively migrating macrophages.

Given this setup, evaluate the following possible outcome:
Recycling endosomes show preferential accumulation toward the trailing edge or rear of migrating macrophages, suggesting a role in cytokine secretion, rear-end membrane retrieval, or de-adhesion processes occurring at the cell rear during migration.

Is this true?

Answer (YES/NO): NO